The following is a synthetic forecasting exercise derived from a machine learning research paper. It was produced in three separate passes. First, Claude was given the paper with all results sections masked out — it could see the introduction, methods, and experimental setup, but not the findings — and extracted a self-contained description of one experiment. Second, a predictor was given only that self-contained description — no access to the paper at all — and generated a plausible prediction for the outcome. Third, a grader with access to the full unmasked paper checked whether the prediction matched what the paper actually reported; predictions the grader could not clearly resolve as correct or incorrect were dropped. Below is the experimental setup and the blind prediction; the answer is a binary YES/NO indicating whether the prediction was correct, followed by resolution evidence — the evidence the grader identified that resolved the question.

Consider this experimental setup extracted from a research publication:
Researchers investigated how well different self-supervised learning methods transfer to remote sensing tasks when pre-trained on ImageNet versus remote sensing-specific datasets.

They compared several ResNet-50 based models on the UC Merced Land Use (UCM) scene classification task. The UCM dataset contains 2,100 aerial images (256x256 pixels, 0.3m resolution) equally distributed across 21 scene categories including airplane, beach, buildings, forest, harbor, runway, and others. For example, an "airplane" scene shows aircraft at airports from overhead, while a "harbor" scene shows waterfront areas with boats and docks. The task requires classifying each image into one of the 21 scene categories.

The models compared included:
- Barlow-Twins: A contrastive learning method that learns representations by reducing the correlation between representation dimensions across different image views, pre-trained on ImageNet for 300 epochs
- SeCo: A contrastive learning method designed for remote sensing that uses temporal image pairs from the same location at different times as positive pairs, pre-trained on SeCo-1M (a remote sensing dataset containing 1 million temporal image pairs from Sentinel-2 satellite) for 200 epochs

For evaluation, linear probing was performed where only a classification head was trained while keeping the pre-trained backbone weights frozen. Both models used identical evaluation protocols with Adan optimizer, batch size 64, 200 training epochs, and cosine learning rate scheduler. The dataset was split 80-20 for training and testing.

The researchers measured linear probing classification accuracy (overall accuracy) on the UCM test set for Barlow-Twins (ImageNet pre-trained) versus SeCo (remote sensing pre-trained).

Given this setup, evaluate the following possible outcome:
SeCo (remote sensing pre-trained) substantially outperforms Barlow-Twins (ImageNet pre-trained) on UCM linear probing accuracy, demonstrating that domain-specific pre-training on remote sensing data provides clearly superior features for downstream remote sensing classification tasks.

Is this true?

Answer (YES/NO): NO